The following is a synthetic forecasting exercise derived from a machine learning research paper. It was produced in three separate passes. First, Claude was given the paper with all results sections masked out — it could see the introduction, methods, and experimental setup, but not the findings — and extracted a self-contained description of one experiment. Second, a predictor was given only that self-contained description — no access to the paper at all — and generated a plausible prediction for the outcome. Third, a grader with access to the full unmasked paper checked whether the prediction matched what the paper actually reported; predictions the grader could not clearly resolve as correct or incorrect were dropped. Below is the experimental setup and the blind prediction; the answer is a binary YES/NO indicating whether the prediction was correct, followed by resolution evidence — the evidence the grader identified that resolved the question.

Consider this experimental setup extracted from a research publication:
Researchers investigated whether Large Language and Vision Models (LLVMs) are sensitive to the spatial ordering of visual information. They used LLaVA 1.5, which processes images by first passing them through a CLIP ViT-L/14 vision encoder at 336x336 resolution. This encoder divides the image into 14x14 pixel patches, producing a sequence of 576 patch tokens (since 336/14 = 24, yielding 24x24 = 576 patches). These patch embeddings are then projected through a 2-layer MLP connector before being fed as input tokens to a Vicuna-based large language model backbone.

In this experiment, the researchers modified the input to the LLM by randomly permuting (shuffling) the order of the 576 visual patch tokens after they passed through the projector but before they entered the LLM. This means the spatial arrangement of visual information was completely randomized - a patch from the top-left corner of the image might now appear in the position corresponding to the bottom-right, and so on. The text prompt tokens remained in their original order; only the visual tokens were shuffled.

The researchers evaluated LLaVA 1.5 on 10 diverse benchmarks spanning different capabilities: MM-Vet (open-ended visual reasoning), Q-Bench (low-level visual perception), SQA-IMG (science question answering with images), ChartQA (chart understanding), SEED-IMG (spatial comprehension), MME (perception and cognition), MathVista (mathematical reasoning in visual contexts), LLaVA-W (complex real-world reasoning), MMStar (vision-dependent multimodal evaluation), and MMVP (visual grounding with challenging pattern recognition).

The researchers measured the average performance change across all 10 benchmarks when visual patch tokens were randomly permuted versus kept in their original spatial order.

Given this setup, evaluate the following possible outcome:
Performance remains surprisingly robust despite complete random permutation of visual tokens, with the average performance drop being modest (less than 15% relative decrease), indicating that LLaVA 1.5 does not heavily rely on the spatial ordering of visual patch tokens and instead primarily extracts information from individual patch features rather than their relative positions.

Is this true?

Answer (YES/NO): YES